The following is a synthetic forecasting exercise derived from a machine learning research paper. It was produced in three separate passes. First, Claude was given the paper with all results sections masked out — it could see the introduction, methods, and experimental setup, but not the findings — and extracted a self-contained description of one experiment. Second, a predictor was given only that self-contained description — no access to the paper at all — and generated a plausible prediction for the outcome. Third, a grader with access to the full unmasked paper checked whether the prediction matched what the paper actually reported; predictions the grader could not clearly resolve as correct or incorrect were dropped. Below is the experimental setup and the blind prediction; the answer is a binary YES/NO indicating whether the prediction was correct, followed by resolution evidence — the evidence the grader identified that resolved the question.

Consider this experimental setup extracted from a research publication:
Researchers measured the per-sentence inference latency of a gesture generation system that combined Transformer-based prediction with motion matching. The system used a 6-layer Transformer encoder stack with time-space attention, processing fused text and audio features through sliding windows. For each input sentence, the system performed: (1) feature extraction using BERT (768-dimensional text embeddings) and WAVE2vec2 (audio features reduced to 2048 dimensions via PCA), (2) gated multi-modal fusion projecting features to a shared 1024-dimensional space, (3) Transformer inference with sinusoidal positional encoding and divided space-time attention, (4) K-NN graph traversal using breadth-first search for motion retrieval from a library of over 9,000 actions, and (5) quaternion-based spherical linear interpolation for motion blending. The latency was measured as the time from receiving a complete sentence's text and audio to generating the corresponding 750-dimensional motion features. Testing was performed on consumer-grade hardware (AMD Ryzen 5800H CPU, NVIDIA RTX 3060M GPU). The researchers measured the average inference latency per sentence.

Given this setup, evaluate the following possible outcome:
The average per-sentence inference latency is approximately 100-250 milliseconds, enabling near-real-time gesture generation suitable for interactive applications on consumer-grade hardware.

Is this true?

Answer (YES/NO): YES